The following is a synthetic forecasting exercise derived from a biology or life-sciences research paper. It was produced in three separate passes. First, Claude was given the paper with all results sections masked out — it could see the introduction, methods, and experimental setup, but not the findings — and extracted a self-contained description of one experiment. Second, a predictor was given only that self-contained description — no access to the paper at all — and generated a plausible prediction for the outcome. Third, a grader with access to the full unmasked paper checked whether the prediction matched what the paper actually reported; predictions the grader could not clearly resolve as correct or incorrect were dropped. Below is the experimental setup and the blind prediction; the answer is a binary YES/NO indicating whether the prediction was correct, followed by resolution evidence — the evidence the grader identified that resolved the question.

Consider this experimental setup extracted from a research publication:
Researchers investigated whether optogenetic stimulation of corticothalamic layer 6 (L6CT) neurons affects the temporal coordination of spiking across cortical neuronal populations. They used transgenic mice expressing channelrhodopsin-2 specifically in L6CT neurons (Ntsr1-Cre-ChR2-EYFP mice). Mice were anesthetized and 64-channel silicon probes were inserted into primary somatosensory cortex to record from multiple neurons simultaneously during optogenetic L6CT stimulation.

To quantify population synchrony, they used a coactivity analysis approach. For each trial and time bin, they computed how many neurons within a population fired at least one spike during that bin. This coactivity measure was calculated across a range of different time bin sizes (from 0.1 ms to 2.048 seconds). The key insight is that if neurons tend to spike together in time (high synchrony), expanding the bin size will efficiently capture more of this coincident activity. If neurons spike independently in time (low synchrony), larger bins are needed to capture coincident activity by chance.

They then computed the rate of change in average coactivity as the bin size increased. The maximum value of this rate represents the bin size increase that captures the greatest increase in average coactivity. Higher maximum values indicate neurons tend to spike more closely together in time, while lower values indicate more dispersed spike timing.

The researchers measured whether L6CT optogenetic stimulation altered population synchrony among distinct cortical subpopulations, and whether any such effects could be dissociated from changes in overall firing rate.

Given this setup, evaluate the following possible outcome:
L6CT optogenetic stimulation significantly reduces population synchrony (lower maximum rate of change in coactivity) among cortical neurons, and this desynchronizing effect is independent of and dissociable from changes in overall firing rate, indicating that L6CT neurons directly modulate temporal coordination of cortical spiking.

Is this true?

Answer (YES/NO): NO